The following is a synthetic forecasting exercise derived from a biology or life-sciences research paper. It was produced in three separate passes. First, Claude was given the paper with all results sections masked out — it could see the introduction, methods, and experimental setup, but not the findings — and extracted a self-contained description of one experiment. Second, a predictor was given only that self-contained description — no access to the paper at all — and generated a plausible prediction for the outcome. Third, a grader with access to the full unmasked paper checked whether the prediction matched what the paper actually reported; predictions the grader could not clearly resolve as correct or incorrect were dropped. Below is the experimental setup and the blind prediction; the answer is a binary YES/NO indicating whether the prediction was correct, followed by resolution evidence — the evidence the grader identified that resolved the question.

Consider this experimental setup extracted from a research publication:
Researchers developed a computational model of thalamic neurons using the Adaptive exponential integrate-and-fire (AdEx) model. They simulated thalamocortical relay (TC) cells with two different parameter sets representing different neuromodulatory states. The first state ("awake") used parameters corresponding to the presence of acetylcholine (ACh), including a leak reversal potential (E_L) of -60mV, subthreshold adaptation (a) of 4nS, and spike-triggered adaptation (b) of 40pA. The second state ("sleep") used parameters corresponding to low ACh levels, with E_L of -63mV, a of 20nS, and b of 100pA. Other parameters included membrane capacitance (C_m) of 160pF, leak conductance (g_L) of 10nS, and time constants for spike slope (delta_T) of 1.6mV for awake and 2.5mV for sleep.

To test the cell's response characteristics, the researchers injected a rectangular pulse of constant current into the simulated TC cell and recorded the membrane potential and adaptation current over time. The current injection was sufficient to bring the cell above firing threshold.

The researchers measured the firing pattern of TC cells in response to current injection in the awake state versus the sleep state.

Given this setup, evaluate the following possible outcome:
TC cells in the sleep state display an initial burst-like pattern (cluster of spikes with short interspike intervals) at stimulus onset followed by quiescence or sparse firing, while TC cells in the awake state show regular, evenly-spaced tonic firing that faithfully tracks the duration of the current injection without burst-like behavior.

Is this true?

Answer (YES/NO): YES